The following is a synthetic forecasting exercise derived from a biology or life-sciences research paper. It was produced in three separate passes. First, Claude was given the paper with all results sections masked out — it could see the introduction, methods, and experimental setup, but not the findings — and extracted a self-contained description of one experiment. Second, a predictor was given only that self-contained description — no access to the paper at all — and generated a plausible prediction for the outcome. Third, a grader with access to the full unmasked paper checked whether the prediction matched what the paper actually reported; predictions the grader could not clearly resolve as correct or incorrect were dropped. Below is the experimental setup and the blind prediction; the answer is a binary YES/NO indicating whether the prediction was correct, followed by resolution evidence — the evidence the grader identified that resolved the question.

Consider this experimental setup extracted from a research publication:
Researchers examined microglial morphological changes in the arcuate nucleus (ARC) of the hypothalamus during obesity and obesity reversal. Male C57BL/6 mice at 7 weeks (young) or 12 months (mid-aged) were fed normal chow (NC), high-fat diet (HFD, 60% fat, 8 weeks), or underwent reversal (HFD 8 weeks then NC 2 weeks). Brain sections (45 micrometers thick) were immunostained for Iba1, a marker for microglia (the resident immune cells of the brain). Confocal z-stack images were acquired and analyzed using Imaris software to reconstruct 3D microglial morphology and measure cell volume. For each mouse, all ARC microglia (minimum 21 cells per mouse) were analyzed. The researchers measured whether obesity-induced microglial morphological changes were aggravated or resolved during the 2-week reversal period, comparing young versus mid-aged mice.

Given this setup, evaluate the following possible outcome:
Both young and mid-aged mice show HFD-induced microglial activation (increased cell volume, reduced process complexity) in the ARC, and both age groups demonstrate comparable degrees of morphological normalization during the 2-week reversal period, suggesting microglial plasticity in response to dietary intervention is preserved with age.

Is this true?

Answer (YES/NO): NO